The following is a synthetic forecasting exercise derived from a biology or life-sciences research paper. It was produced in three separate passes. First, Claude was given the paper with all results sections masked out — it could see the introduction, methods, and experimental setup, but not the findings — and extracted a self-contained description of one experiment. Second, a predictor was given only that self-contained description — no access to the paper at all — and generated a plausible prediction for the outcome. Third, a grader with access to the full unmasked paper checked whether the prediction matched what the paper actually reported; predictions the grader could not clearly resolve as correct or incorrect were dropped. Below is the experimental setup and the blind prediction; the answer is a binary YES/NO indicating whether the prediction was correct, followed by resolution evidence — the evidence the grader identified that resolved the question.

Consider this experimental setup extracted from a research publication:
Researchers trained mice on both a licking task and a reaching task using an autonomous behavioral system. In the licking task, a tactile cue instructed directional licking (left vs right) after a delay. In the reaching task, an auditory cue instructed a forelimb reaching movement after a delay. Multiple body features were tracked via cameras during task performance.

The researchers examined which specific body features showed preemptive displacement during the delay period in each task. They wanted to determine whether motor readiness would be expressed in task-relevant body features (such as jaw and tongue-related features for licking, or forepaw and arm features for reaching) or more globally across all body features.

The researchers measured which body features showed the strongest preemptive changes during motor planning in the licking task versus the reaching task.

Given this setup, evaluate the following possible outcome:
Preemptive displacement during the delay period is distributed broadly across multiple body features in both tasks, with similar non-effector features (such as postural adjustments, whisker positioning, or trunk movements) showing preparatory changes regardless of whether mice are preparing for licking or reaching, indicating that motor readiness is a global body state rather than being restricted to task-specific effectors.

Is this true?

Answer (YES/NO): NO